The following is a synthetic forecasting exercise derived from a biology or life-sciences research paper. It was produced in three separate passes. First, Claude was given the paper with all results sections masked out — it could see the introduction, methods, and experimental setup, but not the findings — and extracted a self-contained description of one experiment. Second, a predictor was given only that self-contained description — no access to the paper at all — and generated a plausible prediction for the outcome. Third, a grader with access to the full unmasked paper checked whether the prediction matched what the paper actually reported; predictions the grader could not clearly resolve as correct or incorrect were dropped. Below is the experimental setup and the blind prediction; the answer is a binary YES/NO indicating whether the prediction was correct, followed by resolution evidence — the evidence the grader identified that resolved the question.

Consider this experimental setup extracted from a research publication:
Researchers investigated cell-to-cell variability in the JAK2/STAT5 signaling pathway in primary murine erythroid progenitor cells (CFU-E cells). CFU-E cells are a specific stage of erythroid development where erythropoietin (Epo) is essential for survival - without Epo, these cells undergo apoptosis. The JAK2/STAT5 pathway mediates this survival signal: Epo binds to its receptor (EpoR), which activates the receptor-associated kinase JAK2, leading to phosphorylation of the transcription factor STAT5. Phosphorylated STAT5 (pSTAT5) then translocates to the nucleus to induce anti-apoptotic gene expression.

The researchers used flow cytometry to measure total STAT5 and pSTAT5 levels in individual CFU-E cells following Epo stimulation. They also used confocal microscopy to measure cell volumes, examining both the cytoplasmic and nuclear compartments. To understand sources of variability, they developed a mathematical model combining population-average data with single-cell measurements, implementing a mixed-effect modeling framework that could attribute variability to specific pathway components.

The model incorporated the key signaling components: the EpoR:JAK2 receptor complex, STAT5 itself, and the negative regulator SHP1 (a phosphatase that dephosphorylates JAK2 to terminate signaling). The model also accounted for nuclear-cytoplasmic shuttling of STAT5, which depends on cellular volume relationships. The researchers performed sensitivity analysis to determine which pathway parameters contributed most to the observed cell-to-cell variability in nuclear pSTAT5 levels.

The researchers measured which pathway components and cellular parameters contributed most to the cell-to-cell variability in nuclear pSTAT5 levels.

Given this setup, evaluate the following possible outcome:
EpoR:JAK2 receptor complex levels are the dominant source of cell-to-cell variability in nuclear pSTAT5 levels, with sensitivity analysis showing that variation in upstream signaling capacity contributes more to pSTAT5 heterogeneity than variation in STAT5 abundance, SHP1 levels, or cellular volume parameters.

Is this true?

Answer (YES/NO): NO